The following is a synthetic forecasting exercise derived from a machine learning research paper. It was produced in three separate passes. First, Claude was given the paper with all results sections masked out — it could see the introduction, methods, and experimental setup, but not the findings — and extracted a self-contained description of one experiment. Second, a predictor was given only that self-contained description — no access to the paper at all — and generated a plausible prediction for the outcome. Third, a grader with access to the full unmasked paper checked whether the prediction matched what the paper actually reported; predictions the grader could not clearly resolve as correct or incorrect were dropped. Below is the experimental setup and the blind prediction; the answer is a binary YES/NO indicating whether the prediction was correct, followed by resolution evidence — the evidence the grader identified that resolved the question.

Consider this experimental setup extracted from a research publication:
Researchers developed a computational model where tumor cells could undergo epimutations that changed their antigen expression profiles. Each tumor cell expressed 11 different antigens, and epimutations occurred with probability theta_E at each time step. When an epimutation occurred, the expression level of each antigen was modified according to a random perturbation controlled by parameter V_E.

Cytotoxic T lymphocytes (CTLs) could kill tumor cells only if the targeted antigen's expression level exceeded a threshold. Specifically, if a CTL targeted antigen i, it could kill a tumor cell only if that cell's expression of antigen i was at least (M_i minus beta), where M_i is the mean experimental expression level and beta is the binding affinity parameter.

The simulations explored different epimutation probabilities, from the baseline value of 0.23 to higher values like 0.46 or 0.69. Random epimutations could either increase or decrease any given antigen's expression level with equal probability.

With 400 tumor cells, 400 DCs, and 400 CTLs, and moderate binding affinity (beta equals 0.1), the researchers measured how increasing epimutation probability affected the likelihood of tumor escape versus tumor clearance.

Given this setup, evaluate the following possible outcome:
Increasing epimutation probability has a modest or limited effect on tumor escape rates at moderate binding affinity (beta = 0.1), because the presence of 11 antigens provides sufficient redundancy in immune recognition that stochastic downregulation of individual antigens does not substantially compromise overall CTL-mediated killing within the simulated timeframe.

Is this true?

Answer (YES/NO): NO